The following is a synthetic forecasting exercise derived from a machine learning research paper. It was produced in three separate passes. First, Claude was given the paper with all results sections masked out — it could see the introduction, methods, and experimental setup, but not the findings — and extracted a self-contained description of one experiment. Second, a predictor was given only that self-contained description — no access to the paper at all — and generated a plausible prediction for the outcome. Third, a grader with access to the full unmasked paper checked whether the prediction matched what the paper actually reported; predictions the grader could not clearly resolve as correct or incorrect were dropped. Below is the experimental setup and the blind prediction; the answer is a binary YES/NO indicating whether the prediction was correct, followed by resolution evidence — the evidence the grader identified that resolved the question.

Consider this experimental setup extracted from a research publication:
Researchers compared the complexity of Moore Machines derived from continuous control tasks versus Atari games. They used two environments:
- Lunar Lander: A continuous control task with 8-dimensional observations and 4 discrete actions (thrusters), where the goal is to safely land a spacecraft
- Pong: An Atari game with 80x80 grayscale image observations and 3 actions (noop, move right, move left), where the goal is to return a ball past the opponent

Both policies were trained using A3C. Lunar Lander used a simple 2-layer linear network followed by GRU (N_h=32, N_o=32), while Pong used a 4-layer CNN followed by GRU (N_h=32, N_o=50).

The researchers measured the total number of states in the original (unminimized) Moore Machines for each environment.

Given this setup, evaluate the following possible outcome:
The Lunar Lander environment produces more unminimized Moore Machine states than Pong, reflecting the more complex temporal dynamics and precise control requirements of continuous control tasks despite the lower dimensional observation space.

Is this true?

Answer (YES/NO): YES